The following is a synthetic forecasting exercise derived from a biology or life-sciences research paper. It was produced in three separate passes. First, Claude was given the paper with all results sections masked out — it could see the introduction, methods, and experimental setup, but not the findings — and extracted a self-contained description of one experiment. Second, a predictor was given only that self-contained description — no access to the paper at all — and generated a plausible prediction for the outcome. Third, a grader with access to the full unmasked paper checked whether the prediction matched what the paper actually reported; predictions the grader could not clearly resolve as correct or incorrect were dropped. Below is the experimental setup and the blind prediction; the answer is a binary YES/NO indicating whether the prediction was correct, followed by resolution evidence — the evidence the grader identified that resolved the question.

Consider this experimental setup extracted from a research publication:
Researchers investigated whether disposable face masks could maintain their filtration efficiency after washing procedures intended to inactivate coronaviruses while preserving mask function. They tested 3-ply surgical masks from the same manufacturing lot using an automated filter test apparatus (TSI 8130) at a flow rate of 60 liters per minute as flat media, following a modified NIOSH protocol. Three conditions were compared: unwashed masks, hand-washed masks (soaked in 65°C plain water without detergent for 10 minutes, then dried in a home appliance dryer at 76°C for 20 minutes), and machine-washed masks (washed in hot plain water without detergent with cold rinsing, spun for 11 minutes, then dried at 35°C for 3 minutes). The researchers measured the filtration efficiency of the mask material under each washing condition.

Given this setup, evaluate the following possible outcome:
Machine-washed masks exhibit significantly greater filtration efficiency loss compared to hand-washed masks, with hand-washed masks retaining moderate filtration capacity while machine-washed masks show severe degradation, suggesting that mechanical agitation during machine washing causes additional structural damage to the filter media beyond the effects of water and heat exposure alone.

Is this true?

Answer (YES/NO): NO